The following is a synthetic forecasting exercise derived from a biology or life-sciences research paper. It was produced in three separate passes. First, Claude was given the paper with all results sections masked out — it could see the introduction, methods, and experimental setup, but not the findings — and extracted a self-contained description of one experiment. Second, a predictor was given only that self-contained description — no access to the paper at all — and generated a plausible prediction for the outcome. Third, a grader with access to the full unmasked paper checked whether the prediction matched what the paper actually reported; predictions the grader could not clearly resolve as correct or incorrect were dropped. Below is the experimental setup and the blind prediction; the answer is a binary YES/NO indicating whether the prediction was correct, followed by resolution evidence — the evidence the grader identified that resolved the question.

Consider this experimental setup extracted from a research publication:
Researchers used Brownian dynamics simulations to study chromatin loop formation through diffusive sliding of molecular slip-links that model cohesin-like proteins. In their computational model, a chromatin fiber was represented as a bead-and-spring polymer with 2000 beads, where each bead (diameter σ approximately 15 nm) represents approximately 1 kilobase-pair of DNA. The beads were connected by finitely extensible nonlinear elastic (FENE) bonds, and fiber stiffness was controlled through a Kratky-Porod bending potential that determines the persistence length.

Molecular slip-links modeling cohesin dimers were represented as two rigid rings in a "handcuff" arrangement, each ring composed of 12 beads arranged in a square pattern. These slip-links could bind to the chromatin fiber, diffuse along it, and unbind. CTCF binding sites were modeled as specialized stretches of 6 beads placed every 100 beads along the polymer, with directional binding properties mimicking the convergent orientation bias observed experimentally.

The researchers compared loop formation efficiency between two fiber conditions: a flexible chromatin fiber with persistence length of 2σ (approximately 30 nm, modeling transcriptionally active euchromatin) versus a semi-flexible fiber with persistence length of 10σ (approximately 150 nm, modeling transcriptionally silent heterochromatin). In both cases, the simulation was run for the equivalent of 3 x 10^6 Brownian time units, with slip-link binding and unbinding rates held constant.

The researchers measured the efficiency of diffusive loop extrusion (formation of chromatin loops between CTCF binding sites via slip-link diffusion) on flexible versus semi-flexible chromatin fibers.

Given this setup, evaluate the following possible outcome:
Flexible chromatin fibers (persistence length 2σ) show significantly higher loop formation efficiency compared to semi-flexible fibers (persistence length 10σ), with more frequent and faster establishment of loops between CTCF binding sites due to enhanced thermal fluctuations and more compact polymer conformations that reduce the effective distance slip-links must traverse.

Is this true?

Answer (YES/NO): NO